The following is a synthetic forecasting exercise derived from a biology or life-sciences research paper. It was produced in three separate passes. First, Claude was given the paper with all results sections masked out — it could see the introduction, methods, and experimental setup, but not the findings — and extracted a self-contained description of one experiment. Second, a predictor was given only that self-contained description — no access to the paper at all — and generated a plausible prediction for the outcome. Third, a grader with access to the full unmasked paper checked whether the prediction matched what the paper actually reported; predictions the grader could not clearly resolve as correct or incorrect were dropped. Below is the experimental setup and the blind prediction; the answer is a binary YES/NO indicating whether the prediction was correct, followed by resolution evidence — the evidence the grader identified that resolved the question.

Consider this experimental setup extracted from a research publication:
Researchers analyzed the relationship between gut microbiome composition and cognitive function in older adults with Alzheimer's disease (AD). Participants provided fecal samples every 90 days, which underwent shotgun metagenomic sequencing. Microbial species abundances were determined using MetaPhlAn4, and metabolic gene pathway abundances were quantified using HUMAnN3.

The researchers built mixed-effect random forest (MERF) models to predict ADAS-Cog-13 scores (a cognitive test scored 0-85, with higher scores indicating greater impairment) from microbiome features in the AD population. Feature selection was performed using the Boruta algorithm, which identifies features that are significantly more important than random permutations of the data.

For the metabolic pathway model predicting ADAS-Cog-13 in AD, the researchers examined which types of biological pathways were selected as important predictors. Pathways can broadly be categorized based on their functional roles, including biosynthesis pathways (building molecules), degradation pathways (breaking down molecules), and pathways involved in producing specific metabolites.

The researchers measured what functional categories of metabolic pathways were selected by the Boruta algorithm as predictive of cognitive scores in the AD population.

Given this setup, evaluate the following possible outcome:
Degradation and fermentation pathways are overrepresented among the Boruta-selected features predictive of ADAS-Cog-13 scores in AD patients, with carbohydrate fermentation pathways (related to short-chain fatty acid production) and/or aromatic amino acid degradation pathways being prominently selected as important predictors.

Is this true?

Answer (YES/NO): NO